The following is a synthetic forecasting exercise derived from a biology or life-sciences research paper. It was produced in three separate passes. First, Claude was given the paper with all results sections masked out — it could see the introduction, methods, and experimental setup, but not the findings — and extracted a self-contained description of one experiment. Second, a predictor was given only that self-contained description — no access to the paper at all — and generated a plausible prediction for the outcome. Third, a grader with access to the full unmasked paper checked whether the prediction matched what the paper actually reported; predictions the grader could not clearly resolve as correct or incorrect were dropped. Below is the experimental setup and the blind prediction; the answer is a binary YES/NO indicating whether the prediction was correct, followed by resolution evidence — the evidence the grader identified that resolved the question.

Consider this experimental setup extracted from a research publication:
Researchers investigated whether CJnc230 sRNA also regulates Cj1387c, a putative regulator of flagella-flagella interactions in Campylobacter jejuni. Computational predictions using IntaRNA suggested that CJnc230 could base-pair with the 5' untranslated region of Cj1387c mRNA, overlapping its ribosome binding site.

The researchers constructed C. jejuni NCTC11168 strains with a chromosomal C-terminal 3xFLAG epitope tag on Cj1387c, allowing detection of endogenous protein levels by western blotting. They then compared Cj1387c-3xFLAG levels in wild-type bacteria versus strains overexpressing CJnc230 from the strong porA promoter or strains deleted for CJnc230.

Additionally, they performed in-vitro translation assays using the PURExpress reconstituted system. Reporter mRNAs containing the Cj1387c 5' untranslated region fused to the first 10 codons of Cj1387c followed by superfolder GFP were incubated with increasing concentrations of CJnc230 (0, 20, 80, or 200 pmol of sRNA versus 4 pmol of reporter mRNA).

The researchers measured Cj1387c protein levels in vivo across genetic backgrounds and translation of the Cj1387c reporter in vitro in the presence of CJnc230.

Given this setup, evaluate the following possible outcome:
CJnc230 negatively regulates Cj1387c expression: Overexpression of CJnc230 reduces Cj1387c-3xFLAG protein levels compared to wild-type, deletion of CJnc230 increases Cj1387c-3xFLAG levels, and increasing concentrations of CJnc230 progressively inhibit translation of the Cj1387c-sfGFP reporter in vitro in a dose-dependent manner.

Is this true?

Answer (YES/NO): NO